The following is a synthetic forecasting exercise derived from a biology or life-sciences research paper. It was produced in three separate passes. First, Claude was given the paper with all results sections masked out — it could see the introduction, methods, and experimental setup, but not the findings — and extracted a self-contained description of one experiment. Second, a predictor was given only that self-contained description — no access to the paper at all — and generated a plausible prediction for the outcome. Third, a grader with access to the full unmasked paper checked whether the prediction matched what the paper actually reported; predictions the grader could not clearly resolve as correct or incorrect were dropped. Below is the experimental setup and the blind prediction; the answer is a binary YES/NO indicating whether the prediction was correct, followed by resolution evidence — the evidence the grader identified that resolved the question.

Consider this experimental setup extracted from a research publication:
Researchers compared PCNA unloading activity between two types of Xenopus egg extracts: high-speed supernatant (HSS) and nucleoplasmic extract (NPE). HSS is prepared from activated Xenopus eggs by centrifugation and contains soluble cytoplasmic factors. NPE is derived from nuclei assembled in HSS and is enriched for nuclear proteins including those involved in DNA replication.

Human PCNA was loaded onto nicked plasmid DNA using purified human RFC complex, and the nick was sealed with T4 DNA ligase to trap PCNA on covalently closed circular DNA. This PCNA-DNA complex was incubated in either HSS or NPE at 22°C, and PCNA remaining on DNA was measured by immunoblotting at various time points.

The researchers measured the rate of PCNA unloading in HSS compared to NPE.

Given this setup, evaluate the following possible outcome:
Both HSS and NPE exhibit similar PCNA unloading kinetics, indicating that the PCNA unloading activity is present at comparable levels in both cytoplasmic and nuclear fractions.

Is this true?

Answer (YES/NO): YES